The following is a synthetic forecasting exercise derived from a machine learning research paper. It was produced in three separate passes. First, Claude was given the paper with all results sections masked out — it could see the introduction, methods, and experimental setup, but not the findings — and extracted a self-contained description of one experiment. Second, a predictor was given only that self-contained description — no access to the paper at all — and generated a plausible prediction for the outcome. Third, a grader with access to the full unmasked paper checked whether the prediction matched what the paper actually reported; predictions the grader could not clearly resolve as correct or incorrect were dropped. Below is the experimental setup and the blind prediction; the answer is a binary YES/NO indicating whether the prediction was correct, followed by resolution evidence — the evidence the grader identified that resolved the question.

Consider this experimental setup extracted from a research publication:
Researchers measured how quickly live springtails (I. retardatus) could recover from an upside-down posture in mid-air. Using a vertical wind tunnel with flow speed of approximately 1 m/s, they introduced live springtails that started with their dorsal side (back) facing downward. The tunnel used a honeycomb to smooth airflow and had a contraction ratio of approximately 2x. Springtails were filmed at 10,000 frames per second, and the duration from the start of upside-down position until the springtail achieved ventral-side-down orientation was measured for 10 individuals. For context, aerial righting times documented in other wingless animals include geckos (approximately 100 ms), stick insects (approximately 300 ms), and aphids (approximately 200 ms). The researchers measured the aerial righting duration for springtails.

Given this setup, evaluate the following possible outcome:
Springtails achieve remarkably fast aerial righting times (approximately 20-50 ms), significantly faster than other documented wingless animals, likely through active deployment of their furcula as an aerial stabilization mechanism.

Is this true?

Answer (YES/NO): NO